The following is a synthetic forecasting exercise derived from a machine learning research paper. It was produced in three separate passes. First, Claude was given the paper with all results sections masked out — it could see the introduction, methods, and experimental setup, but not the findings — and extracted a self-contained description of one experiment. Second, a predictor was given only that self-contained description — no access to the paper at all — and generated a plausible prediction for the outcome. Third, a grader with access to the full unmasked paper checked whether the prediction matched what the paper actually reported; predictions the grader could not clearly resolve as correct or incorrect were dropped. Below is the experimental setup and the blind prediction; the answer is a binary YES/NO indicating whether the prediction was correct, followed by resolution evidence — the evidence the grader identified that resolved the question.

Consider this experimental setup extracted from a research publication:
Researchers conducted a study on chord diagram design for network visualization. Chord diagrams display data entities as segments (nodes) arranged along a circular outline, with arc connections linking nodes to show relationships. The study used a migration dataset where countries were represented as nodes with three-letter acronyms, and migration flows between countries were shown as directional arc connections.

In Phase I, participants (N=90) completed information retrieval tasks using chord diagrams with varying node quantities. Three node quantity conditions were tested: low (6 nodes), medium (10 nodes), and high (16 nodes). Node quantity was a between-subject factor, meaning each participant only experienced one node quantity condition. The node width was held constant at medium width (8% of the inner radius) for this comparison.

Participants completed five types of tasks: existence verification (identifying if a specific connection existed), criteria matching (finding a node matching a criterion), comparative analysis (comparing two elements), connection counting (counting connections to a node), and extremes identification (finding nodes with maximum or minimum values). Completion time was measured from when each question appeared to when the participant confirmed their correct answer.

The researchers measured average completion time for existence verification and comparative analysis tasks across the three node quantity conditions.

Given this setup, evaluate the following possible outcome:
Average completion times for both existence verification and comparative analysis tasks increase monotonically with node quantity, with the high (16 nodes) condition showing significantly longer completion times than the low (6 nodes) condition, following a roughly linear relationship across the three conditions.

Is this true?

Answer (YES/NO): NO